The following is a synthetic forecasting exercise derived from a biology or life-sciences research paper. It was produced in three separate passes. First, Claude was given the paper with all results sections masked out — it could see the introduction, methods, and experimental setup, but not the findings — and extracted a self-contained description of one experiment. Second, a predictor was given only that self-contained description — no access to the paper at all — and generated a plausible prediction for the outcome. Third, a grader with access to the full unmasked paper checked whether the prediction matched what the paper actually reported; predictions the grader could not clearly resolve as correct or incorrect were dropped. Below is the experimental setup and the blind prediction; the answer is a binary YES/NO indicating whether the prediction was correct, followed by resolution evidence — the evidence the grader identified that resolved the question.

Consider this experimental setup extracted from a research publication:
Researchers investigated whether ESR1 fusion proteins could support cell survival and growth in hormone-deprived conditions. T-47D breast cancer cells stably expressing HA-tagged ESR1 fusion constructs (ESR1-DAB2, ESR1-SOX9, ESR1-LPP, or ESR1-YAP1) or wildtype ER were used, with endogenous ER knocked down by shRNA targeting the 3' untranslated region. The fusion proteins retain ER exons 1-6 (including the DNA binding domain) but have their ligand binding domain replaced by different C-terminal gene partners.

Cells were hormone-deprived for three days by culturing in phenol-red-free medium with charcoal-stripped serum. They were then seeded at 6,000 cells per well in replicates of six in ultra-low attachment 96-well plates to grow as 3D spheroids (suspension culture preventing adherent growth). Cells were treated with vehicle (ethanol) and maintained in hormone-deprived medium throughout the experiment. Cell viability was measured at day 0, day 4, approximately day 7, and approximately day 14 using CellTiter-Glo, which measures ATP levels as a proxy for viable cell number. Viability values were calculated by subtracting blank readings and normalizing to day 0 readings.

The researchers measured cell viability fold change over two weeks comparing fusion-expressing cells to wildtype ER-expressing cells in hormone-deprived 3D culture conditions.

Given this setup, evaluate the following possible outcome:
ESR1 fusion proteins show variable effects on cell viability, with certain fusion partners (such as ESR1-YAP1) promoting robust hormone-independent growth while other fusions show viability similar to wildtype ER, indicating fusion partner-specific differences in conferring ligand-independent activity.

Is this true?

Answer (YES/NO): YES